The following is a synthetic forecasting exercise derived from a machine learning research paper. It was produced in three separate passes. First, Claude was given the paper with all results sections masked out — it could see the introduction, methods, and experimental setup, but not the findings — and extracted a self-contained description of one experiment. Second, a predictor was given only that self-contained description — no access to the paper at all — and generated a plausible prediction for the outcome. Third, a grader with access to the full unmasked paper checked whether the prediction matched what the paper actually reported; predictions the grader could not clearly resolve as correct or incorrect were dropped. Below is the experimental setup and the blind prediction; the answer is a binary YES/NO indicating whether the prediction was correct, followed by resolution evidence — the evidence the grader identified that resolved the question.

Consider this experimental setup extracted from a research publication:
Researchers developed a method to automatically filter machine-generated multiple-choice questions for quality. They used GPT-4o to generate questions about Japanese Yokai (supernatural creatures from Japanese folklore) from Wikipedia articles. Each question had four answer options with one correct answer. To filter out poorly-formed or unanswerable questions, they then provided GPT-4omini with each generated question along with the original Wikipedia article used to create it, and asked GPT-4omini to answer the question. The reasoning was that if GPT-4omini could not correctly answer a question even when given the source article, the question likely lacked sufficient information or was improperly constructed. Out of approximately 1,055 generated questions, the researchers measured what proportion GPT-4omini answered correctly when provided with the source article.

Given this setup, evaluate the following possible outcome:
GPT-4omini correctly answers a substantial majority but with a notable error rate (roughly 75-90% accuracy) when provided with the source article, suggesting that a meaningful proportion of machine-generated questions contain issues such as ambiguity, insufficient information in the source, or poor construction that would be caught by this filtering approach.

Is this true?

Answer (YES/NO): NO